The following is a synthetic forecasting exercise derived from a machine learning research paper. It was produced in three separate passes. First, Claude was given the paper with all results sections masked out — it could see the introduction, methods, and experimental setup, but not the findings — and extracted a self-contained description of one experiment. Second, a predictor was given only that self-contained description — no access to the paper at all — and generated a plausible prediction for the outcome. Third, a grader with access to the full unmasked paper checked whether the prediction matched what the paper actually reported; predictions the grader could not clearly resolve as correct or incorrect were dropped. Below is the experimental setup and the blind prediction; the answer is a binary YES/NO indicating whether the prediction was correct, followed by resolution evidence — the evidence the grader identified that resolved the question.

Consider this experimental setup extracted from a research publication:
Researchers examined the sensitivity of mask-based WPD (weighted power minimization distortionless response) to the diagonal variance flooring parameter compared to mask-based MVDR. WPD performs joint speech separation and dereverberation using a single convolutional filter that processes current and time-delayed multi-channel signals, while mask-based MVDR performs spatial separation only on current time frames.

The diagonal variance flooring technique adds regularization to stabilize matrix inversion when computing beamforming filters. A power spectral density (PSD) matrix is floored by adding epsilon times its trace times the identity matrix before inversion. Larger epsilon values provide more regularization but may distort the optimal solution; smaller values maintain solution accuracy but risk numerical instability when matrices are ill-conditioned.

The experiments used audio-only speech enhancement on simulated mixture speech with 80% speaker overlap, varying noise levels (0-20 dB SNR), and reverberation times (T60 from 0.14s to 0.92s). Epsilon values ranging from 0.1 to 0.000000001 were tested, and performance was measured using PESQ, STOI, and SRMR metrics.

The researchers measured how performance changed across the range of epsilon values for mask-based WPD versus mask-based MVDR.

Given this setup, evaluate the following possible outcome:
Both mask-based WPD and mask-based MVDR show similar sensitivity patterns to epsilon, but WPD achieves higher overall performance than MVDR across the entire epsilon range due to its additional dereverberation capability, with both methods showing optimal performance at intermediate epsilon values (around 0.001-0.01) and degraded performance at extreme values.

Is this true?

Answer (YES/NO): NO